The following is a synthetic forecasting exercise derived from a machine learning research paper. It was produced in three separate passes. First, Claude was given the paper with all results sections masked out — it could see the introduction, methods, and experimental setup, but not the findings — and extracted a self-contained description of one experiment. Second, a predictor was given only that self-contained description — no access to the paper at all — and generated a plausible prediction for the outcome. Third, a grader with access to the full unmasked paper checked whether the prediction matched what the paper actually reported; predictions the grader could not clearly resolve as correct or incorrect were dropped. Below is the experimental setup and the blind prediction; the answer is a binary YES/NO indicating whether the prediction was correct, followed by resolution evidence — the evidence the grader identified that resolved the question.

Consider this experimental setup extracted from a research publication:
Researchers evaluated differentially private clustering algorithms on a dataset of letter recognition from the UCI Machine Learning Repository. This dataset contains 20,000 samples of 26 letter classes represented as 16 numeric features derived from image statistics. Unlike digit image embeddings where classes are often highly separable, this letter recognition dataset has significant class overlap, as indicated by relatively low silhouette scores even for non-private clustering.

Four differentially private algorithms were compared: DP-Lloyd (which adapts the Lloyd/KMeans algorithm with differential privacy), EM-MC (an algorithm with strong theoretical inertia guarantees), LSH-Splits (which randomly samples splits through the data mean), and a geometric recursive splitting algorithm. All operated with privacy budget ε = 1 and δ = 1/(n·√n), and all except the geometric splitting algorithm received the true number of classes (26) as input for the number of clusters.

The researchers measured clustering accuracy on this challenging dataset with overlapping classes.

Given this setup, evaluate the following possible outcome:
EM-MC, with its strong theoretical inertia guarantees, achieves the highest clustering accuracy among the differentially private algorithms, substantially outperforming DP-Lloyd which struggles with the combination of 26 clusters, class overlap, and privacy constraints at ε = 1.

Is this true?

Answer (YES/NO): NO